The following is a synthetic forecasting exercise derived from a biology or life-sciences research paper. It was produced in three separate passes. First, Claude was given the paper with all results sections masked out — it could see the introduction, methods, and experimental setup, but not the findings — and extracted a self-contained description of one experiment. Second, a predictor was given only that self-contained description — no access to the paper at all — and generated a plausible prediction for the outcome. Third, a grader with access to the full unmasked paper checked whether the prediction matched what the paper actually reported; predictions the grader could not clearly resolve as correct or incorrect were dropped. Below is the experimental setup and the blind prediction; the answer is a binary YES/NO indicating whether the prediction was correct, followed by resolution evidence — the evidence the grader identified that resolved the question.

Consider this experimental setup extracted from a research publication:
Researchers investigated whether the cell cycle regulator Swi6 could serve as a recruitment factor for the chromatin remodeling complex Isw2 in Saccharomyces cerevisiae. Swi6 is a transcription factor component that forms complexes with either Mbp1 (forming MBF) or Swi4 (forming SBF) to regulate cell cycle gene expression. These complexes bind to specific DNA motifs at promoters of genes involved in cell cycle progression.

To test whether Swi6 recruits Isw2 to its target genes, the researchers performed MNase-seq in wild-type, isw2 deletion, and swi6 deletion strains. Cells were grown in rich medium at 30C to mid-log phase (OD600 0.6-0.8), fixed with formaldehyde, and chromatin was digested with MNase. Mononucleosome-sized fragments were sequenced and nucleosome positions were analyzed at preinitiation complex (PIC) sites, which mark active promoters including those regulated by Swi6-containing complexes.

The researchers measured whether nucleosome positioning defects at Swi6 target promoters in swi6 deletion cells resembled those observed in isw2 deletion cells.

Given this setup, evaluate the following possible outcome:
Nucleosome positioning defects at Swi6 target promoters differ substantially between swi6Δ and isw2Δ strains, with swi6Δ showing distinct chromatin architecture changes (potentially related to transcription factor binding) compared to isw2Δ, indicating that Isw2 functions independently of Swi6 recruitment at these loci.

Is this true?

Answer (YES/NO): NO